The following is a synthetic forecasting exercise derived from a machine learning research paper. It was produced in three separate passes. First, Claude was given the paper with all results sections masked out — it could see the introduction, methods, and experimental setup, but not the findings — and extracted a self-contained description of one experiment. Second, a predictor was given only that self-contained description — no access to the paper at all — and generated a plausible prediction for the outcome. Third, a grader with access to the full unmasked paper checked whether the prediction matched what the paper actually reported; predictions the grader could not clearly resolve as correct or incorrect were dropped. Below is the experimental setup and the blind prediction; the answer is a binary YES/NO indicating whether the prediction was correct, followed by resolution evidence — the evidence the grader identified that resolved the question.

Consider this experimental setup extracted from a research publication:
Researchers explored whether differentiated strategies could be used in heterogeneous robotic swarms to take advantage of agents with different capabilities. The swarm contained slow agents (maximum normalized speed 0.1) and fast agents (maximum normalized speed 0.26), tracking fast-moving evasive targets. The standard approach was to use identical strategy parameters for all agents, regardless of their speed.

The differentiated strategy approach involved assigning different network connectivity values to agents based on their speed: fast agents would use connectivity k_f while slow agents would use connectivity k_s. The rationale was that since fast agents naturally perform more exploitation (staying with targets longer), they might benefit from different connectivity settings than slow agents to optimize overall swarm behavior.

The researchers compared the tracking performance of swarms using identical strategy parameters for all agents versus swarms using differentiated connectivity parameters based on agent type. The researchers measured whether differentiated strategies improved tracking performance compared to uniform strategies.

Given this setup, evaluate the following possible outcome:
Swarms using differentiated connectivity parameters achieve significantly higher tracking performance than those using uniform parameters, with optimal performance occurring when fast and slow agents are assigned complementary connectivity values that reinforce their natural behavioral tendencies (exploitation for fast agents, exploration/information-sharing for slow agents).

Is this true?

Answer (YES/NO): NO